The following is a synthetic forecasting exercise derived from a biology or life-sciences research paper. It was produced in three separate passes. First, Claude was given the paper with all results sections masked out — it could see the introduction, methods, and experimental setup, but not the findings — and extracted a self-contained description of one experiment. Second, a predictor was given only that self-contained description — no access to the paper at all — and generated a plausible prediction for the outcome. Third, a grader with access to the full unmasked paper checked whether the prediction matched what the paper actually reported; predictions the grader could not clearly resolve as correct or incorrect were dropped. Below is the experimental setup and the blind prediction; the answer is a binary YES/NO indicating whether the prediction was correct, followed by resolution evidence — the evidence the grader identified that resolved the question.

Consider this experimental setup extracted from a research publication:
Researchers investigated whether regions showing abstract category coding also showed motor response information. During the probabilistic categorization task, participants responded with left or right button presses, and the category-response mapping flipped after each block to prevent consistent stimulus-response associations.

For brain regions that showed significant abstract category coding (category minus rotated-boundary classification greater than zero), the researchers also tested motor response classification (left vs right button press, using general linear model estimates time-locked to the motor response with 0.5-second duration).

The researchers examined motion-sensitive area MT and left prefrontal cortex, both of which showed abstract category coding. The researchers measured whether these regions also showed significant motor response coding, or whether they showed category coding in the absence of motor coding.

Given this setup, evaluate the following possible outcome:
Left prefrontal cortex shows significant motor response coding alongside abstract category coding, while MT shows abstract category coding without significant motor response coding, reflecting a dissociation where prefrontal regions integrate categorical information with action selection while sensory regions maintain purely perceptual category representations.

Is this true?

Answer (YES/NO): NO